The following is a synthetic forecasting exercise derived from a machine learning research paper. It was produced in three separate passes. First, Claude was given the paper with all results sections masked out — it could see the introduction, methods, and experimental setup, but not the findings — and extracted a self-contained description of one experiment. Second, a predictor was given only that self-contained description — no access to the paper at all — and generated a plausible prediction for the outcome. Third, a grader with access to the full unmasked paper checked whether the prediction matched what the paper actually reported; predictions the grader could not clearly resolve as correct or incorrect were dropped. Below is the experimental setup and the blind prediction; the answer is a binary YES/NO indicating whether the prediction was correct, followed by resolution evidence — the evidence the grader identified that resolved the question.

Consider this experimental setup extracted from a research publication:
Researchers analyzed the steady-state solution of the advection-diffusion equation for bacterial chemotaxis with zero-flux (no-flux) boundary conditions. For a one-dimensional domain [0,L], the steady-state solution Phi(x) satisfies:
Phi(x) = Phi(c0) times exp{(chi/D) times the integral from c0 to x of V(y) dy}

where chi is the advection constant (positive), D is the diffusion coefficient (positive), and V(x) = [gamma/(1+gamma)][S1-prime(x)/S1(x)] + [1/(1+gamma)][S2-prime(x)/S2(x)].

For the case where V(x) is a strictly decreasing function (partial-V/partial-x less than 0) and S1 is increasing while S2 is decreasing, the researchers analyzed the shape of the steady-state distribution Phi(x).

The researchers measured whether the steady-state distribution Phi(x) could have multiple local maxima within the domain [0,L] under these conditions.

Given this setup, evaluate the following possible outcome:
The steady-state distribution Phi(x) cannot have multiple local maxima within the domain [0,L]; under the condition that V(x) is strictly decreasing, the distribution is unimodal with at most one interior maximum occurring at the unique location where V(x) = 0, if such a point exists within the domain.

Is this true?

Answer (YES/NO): YES